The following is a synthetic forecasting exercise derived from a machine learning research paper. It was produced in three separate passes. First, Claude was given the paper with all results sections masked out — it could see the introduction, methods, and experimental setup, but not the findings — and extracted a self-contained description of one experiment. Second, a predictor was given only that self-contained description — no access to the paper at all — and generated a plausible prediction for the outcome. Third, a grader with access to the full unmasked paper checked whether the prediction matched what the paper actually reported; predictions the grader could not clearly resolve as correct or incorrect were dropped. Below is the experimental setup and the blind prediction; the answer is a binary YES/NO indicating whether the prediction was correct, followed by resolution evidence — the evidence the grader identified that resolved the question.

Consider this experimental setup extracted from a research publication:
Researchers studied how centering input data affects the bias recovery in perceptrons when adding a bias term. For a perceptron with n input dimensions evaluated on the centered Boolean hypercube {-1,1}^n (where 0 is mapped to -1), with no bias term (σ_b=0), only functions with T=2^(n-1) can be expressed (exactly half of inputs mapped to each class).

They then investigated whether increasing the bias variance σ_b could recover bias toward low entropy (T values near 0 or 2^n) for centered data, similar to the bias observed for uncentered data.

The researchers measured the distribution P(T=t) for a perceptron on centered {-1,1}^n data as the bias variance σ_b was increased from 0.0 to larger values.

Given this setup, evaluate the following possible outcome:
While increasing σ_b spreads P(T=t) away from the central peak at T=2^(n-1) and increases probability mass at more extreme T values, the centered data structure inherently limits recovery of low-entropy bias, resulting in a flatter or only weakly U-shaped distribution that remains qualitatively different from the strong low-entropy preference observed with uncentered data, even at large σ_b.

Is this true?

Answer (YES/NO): NO